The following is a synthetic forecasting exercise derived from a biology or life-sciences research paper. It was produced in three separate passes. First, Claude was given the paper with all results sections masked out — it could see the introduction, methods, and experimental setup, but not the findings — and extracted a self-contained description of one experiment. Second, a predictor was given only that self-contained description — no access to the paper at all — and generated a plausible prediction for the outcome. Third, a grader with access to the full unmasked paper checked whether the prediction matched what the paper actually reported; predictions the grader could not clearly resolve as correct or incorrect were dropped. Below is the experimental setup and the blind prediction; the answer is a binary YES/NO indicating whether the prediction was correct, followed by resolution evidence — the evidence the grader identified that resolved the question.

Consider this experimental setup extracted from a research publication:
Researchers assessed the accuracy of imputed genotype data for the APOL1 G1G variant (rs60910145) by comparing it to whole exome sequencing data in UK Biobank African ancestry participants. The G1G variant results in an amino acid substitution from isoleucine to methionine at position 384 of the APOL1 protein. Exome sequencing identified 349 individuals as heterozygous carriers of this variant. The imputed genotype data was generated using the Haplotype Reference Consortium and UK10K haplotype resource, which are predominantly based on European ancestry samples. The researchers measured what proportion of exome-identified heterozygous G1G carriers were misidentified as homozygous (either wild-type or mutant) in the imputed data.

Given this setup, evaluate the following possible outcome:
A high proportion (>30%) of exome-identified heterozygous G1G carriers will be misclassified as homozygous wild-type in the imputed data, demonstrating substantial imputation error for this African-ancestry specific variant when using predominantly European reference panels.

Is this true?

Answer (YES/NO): NO